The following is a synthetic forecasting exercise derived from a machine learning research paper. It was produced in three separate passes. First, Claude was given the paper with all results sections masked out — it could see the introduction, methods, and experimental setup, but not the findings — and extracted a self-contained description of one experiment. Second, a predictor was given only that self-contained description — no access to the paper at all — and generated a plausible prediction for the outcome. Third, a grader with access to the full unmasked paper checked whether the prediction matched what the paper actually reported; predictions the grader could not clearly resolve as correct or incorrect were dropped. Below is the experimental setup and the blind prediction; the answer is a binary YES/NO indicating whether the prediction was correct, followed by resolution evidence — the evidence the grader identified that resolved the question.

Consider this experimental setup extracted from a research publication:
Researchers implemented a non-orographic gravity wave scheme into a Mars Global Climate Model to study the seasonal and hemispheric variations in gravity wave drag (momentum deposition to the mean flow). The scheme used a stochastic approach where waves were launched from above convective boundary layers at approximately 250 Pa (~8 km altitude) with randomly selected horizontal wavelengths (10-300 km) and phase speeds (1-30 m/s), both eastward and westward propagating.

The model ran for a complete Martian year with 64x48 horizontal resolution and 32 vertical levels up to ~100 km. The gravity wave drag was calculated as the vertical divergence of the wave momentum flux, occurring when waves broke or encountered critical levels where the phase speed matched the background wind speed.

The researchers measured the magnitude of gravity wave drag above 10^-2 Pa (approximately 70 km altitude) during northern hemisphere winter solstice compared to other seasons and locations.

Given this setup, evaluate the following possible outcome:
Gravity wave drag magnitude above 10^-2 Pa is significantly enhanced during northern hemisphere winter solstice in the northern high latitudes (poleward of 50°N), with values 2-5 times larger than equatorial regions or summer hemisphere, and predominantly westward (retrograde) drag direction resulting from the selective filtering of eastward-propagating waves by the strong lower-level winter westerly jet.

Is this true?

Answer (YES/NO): NO